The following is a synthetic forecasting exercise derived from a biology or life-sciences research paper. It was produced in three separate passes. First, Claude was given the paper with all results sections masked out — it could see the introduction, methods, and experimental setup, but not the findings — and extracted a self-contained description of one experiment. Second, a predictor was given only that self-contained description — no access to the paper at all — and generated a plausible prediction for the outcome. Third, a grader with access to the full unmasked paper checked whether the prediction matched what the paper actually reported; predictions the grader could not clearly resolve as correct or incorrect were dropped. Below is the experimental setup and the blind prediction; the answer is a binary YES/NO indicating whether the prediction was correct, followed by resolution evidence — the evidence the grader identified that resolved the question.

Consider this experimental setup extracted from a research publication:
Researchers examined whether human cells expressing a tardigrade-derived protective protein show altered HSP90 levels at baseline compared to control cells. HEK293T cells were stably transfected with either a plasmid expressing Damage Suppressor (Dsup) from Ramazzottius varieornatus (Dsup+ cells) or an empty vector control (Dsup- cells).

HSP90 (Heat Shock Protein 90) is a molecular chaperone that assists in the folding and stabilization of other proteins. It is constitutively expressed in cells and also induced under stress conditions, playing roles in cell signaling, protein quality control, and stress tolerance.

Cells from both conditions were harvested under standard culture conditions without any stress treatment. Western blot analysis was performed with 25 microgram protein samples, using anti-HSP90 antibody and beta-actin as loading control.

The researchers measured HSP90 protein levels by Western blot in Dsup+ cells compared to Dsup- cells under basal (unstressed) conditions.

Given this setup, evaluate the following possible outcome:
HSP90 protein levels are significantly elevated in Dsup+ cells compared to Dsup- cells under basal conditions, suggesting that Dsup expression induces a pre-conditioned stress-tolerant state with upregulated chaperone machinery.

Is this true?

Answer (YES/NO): NO